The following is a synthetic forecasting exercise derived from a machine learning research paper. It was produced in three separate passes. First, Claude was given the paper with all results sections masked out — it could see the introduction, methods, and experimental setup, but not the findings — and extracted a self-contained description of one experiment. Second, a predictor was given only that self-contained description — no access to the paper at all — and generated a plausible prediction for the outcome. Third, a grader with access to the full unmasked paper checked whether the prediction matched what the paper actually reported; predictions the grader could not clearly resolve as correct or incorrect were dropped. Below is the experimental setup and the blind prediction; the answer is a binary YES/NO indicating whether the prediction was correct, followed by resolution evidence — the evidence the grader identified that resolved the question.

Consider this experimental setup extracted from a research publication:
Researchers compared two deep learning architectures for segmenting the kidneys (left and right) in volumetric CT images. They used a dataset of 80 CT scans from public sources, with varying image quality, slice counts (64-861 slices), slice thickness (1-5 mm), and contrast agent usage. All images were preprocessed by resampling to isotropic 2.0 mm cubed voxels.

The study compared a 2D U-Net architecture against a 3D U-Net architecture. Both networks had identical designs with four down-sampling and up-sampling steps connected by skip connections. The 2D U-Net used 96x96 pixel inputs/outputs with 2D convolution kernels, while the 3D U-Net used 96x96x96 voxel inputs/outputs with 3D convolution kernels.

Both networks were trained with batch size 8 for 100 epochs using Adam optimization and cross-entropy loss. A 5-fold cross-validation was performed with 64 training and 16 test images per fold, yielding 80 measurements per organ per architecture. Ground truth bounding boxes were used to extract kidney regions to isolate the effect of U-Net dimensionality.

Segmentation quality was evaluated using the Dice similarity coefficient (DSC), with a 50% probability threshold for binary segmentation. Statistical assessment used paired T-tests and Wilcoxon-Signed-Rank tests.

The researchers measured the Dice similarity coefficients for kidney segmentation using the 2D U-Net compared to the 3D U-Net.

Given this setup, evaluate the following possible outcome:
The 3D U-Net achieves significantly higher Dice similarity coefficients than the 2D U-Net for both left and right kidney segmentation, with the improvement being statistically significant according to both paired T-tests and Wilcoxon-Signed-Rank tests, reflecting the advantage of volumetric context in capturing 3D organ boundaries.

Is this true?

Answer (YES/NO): NO